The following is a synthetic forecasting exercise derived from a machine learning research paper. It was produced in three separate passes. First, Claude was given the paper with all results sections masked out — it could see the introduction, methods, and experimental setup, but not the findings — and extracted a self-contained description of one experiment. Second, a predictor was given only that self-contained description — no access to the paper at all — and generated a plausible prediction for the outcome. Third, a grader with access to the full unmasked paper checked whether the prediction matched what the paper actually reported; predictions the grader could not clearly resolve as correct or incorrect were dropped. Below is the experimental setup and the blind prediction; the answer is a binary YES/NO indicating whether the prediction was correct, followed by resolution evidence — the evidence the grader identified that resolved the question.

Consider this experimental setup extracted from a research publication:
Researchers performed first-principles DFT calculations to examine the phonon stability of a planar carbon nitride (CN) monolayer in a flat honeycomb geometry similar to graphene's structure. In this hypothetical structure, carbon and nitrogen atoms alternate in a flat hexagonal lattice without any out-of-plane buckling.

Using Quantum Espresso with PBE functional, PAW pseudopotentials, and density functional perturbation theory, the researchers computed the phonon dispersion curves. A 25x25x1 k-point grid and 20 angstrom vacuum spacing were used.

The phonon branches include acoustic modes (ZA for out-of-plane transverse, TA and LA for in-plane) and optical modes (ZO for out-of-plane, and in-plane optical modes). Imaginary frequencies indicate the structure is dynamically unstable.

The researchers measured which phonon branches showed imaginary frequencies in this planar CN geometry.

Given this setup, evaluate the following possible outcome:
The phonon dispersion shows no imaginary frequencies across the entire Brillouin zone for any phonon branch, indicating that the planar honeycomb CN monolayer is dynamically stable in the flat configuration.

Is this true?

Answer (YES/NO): NO